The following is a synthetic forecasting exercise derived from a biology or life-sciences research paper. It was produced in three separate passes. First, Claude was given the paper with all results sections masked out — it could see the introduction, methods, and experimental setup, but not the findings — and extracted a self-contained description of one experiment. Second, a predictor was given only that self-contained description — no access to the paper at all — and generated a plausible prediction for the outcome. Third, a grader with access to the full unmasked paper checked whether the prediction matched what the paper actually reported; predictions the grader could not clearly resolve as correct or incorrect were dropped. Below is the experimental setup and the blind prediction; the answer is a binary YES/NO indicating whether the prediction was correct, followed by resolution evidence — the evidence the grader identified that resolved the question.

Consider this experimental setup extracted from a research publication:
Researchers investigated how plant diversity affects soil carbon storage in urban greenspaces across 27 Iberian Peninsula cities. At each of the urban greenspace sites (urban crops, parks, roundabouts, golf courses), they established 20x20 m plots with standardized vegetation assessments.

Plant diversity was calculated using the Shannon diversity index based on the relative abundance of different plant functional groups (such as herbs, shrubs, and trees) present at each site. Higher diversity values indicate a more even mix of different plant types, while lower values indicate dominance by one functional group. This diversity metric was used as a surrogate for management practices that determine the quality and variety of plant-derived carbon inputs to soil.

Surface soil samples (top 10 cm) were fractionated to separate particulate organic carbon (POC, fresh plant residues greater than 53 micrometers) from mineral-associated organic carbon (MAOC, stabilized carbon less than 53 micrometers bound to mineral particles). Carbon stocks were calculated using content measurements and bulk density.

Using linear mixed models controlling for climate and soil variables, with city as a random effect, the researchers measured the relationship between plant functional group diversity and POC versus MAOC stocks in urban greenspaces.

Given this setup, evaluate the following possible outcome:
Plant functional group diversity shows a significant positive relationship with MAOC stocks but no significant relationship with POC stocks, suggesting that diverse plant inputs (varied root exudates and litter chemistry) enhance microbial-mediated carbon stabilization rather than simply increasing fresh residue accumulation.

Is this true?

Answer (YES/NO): NO